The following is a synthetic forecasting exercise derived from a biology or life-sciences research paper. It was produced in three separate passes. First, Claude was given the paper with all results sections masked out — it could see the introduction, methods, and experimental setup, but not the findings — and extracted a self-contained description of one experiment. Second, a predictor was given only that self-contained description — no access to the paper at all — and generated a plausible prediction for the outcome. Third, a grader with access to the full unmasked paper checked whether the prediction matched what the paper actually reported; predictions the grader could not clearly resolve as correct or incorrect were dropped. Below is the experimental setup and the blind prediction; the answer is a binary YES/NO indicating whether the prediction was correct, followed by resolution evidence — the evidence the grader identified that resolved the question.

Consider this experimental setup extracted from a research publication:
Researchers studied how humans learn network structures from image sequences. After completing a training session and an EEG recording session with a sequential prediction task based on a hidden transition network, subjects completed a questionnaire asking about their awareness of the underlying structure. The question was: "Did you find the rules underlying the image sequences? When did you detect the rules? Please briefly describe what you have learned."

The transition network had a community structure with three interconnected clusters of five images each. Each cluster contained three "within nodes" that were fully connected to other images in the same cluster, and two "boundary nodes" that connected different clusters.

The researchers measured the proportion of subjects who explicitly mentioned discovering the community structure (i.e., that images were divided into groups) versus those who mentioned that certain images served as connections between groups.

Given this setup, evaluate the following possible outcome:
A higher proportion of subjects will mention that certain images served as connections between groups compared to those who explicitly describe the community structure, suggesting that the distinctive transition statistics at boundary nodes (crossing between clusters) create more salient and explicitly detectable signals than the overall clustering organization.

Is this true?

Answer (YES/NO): NO